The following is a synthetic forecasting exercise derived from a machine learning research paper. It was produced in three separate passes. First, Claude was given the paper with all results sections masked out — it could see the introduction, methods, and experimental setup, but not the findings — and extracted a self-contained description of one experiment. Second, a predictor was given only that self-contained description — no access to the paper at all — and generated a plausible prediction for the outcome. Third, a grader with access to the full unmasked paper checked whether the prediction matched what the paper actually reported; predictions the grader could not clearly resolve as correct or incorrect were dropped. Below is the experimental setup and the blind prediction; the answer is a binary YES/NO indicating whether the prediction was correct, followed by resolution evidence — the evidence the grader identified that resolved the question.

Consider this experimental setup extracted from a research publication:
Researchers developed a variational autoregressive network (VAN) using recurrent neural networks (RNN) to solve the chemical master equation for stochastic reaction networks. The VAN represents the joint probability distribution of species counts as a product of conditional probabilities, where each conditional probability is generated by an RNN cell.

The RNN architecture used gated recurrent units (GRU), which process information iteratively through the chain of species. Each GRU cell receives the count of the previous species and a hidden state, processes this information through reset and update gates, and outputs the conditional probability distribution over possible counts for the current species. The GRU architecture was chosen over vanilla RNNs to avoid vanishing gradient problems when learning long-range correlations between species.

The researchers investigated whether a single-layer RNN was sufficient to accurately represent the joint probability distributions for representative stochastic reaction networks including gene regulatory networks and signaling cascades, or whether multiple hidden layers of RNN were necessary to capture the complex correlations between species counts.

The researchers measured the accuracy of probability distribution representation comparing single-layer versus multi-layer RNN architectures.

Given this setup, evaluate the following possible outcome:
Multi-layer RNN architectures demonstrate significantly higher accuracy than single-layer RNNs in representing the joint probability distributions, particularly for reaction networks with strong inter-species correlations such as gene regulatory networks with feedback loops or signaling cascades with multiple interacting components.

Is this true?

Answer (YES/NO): NO